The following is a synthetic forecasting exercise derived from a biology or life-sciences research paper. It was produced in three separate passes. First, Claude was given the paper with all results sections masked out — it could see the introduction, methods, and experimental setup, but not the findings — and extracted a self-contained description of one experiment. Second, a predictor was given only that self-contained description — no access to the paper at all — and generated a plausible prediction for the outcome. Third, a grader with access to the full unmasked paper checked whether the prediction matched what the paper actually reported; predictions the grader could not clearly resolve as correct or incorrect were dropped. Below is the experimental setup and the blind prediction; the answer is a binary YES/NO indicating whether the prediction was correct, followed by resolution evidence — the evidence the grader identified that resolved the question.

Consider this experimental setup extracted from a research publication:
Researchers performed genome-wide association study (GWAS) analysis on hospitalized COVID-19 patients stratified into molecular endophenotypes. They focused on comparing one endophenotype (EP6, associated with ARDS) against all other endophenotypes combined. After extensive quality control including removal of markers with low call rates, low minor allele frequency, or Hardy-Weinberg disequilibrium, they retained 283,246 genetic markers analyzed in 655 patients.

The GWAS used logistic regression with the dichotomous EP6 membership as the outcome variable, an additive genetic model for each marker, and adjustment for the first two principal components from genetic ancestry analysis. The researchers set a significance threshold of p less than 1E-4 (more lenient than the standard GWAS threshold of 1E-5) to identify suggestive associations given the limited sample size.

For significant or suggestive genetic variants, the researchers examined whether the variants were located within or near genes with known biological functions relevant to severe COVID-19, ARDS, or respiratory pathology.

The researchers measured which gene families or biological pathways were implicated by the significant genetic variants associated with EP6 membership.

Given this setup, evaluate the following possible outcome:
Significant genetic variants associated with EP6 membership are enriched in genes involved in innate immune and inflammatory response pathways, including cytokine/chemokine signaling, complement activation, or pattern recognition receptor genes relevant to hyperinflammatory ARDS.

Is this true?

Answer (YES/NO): NO